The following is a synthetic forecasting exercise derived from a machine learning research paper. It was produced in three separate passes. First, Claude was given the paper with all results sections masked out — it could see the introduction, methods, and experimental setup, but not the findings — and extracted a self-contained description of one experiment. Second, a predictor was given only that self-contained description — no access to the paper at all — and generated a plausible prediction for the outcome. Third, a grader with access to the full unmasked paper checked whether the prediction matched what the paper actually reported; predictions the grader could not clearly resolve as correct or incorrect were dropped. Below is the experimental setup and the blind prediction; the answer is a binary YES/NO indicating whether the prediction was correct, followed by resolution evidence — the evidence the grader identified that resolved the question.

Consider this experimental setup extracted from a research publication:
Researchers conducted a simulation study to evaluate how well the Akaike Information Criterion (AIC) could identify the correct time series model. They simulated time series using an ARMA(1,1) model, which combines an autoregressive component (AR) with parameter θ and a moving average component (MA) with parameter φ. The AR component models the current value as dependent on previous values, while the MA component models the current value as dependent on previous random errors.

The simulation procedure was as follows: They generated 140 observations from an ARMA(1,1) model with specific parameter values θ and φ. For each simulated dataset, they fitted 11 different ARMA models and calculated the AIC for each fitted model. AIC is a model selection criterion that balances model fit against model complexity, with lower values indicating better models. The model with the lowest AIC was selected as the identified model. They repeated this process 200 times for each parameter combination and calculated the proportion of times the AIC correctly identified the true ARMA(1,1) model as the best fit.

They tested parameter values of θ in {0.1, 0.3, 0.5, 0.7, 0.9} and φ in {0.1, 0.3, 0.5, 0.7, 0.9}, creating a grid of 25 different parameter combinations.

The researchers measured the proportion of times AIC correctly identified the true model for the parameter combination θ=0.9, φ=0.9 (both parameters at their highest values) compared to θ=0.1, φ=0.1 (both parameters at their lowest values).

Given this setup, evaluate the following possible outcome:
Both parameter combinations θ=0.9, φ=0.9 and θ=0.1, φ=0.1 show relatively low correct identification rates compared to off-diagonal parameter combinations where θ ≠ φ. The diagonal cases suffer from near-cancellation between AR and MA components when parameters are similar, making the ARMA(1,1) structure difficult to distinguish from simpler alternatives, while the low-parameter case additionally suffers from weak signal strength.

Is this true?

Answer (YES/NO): NO